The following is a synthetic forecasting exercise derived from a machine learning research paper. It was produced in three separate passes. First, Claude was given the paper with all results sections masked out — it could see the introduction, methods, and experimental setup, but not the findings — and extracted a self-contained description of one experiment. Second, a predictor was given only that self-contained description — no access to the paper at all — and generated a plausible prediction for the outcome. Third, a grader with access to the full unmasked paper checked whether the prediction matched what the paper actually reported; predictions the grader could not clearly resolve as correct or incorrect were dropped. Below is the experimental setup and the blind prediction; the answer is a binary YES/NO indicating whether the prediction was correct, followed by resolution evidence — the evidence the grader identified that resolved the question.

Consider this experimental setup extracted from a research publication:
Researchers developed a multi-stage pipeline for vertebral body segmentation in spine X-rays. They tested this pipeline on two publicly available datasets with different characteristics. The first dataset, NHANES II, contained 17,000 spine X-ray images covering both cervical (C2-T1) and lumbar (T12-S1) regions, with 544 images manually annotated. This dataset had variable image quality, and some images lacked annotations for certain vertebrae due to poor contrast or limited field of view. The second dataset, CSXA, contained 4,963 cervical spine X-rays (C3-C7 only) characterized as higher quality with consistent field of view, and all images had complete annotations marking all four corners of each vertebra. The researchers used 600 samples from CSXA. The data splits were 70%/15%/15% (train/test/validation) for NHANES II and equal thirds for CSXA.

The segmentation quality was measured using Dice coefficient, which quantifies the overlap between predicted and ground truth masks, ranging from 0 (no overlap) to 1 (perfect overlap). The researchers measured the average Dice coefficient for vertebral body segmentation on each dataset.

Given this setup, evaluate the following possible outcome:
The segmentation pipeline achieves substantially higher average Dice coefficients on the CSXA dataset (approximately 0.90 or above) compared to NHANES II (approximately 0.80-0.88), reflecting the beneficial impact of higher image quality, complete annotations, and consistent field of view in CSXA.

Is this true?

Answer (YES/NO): NO